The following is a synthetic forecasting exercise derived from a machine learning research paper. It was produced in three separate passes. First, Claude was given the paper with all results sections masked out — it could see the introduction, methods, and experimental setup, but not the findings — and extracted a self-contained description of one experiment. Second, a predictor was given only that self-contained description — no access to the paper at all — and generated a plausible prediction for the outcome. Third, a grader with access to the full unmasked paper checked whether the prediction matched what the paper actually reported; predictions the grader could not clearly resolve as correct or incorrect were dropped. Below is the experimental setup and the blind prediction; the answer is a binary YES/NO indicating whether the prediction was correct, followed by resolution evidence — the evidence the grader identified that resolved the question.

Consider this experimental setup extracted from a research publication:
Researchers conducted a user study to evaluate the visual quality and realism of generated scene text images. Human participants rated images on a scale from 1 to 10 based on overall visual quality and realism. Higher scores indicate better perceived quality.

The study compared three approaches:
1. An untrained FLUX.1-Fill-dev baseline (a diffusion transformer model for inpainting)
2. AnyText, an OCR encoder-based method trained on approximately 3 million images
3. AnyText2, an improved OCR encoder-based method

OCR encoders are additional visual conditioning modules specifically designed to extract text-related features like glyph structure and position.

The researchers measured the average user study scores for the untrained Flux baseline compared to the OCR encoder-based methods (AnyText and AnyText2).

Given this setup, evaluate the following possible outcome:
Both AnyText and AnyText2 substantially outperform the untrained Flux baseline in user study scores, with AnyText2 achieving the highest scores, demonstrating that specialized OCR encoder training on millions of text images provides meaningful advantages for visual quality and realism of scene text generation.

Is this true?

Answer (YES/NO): NO